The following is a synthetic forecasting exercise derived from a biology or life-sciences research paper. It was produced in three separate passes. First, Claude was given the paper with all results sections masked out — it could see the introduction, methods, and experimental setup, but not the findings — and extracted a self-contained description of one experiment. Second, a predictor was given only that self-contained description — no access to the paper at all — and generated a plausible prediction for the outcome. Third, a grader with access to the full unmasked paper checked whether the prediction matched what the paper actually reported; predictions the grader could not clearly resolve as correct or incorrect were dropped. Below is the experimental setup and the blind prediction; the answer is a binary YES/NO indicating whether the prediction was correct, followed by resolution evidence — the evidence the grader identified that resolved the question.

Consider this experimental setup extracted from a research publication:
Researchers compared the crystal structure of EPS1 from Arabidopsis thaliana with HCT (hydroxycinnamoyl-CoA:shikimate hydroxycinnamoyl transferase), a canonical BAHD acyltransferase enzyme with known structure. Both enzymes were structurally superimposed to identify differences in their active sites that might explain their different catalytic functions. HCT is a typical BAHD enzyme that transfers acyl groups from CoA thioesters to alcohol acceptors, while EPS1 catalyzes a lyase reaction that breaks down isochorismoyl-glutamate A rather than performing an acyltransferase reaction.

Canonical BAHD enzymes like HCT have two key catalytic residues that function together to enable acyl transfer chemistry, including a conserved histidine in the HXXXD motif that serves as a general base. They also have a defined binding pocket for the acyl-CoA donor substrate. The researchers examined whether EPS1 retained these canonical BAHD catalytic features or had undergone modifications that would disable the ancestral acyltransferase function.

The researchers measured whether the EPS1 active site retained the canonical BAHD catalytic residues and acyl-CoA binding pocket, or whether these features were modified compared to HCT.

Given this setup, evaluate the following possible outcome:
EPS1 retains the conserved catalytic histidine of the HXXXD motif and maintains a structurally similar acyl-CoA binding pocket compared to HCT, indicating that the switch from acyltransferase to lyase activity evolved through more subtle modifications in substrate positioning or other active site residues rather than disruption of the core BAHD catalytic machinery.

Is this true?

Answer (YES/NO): NO